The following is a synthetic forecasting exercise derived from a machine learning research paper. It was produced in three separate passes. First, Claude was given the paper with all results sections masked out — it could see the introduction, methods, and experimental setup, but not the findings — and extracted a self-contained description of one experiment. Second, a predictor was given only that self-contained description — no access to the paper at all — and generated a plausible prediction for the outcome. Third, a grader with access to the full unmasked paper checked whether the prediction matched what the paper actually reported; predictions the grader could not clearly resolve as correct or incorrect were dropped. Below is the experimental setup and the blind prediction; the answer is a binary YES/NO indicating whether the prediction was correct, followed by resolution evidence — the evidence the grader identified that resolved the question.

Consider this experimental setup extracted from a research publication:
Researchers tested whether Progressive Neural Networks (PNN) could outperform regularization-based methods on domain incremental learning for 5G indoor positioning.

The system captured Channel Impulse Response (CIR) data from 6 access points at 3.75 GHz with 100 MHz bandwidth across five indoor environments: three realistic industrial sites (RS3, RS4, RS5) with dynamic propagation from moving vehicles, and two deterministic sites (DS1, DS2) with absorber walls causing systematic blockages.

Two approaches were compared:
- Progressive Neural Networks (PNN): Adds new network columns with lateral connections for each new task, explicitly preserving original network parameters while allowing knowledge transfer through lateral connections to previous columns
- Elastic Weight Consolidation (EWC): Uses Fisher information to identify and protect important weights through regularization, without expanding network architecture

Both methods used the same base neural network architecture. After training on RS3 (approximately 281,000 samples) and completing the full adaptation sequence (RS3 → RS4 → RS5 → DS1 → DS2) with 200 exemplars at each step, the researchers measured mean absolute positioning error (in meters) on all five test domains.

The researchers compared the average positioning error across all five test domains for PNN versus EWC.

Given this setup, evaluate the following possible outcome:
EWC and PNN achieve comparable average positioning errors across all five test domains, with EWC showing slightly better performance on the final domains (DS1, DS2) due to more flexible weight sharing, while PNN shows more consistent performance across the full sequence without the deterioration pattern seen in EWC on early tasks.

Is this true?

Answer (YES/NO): NO